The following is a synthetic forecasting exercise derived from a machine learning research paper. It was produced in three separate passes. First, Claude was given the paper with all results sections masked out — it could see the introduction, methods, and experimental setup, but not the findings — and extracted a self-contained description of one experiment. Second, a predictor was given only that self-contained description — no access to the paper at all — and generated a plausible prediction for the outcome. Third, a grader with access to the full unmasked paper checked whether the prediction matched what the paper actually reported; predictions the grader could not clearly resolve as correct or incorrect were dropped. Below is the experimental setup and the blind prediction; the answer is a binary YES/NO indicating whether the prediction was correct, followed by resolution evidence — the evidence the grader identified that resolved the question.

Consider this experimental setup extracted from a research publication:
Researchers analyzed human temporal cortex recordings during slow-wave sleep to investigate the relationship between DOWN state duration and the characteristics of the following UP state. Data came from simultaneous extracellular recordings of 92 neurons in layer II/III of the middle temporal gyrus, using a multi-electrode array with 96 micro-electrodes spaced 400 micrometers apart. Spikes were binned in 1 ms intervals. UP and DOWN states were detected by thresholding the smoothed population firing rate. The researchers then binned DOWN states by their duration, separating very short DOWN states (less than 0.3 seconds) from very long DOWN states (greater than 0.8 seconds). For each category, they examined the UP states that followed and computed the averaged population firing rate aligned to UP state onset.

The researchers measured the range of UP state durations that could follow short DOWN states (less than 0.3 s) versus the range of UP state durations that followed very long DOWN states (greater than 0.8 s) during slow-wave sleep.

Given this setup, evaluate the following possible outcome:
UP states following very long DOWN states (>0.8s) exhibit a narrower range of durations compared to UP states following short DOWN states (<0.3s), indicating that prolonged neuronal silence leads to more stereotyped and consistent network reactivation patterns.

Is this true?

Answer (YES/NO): YES